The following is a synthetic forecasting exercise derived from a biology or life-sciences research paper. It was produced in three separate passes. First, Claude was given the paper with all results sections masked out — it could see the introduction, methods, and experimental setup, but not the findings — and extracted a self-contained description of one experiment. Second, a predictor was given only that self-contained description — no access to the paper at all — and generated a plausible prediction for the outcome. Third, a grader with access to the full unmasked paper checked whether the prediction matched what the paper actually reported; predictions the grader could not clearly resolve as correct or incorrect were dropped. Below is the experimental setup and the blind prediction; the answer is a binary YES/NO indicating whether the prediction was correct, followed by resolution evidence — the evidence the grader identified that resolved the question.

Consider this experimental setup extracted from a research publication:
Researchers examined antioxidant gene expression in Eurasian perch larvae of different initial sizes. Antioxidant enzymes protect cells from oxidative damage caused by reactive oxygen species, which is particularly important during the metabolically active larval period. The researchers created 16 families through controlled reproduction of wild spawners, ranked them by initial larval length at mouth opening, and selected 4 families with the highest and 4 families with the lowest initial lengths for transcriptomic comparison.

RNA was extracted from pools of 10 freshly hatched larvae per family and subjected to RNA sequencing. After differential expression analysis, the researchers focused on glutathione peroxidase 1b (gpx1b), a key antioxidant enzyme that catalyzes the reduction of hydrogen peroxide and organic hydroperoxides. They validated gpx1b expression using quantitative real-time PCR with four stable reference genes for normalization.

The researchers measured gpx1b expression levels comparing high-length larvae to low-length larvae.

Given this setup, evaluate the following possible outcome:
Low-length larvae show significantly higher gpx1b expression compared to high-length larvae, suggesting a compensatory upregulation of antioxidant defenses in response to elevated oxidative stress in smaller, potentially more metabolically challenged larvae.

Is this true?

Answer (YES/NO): NO